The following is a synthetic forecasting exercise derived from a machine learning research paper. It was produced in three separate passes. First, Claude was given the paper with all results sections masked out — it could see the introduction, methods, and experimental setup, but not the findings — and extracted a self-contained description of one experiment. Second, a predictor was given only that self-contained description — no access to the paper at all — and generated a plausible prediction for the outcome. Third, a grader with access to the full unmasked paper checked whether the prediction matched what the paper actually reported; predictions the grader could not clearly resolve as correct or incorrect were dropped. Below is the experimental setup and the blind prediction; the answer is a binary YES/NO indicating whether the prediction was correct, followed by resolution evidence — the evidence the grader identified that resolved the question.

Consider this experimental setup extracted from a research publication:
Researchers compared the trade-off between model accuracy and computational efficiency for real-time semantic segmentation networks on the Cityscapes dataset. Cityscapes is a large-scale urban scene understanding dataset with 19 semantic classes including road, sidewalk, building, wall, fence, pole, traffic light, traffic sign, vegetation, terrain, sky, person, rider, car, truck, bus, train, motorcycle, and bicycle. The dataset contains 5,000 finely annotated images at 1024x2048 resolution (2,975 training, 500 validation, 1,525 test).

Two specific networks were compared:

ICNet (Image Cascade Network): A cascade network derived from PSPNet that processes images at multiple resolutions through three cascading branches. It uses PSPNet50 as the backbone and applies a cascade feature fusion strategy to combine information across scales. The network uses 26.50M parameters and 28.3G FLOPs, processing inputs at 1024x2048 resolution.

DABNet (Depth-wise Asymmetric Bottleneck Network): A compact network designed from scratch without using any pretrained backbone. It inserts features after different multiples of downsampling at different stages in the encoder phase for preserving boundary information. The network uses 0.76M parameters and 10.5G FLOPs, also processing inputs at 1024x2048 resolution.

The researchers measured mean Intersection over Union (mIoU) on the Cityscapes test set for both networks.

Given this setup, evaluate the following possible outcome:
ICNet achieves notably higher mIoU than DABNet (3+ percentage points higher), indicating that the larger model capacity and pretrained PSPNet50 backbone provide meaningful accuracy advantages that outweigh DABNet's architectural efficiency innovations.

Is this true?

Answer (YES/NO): NO